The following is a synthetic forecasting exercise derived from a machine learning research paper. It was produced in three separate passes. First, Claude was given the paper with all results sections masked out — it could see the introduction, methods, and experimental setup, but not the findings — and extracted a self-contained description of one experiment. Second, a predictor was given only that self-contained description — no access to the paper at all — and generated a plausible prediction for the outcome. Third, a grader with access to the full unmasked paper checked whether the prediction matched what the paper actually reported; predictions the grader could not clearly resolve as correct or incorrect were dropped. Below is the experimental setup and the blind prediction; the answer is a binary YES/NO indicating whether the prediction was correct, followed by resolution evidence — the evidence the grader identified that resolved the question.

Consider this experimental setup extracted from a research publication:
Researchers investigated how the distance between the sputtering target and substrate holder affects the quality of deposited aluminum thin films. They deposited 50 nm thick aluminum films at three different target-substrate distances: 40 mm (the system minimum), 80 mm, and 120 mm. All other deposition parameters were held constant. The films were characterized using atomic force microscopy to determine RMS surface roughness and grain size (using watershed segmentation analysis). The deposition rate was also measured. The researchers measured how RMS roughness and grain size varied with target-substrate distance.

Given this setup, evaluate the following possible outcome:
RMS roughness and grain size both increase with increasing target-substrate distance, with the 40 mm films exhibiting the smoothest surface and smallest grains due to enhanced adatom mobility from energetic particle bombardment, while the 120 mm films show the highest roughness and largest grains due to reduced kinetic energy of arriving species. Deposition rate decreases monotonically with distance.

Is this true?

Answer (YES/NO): YES